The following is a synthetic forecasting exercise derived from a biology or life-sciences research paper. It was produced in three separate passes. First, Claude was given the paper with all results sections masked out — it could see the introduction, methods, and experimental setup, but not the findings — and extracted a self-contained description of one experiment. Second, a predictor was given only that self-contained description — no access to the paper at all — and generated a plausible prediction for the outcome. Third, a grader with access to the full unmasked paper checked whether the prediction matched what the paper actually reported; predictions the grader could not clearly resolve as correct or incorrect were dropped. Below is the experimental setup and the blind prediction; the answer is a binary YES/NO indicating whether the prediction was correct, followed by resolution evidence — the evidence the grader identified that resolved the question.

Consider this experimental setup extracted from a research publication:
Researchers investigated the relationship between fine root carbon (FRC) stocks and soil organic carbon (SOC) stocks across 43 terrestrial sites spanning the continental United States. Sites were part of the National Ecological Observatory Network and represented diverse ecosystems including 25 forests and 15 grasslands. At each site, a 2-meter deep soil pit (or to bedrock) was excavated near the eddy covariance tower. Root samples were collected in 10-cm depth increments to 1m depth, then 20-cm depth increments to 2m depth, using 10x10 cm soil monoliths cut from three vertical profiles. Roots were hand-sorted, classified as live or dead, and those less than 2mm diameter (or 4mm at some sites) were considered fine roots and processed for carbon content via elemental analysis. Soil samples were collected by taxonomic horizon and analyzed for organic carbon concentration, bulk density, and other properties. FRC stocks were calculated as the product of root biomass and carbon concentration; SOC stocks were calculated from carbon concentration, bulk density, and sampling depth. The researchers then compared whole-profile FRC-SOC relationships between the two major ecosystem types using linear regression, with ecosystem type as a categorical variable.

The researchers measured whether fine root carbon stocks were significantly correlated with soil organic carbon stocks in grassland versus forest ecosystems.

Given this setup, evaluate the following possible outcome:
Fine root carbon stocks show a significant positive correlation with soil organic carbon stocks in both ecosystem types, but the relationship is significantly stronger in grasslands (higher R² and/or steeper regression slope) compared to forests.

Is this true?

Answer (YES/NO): NO